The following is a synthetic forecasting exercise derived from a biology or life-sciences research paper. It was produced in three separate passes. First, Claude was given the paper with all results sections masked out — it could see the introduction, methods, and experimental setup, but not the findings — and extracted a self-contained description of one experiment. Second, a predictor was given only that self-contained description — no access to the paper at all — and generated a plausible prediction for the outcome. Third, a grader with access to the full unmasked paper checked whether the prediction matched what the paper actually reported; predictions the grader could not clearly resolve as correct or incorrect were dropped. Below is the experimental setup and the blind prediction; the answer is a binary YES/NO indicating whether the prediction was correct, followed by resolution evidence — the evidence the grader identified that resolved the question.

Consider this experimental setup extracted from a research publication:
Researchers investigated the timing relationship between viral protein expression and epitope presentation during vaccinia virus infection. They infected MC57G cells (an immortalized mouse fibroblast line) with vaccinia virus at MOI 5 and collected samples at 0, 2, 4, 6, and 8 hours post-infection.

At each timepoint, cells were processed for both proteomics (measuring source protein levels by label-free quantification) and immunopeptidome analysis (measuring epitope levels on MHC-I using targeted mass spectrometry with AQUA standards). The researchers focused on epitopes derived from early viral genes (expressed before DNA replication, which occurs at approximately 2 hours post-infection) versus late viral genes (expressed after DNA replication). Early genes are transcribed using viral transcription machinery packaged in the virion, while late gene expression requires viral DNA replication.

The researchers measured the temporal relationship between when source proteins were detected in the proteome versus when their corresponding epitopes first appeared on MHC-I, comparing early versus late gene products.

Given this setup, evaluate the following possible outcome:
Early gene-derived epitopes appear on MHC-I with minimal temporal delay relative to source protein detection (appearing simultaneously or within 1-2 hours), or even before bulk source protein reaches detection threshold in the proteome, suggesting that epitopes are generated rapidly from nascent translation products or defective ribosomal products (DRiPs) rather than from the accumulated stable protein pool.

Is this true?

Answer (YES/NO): YES